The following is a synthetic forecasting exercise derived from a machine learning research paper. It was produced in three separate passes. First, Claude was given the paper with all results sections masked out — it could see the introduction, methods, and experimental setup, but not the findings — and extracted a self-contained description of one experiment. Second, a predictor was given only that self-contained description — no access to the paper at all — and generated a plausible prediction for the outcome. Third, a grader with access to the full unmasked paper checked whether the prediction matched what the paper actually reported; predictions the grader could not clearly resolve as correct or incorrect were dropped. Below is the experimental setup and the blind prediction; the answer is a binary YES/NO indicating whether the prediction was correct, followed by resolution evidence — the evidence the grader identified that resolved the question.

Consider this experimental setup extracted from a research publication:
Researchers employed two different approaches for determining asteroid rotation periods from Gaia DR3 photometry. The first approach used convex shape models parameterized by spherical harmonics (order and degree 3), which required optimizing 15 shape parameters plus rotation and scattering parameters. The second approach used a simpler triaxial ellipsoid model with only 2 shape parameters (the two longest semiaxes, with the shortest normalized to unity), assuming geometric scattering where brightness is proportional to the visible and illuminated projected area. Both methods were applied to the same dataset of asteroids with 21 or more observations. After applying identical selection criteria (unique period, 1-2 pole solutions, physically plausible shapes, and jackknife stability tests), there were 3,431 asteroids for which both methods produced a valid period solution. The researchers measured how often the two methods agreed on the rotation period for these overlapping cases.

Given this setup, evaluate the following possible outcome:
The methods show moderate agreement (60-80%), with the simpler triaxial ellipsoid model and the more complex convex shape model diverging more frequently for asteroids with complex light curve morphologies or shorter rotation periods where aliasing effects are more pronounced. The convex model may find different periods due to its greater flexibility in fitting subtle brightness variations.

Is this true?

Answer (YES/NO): NO